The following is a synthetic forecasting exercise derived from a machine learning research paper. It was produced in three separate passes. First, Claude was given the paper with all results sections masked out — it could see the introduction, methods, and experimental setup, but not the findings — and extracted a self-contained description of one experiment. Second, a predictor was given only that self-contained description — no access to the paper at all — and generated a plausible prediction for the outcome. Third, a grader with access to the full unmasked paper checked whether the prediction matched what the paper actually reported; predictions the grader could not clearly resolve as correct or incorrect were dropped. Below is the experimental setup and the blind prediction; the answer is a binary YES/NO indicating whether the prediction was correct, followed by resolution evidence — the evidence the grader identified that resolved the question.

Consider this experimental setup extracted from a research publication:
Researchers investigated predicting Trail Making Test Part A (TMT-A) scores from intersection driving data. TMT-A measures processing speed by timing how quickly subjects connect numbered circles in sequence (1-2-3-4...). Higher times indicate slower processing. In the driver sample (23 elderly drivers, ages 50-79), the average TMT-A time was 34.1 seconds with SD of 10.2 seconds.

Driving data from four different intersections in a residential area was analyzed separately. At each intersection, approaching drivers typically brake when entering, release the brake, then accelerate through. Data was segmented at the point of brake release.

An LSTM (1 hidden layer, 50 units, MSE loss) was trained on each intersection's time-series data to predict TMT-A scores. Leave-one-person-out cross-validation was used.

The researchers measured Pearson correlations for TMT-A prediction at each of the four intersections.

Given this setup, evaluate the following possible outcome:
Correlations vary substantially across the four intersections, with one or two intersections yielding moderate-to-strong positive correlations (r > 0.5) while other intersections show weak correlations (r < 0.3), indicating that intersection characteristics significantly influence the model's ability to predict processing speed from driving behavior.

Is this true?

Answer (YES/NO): NO